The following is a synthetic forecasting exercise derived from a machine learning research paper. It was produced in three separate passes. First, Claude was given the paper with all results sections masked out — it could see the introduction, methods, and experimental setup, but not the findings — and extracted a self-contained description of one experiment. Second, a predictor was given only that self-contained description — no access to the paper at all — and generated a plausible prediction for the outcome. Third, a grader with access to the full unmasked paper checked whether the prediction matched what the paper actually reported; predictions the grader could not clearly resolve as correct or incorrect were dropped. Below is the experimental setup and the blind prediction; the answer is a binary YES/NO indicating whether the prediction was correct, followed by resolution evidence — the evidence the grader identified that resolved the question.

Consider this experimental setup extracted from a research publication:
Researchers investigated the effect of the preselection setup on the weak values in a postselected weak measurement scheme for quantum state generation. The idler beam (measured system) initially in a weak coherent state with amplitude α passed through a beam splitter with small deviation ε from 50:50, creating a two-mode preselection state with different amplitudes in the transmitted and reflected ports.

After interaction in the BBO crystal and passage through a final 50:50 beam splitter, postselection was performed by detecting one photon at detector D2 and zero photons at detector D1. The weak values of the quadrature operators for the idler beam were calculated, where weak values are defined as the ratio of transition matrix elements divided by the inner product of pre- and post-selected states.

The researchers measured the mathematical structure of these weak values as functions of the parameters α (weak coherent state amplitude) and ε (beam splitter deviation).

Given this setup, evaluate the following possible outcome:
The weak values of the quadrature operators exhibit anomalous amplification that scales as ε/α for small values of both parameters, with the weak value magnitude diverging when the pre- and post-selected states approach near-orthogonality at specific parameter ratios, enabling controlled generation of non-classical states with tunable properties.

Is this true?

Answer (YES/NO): NO